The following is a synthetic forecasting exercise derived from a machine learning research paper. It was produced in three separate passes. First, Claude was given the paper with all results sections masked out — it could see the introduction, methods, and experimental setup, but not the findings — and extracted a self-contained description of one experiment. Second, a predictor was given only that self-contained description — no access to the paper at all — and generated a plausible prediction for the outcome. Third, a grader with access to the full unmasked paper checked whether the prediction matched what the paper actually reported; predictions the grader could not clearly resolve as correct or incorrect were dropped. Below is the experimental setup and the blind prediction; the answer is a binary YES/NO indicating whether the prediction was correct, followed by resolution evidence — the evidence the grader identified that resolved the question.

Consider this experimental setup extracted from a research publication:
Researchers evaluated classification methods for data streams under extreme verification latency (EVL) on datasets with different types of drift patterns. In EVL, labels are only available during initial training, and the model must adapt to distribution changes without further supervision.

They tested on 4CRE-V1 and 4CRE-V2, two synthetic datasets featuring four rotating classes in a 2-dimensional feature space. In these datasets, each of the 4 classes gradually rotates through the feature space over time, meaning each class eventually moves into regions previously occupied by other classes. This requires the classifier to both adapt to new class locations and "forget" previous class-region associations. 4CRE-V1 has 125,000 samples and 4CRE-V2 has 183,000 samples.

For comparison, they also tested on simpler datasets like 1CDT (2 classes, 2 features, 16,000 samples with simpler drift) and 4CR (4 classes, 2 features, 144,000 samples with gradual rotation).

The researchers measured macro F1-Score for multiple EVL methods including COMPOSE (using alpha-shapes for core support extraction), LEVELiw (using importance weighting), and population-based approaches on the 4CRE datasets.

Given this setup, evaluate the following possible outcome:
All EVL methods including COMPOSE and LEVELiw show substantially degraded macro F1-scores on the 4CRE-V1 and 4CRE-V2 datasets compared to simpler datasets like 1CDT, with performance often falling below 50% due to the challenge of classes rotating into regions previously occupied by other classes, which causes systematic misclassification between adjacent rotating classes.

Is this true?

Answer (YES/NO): YES